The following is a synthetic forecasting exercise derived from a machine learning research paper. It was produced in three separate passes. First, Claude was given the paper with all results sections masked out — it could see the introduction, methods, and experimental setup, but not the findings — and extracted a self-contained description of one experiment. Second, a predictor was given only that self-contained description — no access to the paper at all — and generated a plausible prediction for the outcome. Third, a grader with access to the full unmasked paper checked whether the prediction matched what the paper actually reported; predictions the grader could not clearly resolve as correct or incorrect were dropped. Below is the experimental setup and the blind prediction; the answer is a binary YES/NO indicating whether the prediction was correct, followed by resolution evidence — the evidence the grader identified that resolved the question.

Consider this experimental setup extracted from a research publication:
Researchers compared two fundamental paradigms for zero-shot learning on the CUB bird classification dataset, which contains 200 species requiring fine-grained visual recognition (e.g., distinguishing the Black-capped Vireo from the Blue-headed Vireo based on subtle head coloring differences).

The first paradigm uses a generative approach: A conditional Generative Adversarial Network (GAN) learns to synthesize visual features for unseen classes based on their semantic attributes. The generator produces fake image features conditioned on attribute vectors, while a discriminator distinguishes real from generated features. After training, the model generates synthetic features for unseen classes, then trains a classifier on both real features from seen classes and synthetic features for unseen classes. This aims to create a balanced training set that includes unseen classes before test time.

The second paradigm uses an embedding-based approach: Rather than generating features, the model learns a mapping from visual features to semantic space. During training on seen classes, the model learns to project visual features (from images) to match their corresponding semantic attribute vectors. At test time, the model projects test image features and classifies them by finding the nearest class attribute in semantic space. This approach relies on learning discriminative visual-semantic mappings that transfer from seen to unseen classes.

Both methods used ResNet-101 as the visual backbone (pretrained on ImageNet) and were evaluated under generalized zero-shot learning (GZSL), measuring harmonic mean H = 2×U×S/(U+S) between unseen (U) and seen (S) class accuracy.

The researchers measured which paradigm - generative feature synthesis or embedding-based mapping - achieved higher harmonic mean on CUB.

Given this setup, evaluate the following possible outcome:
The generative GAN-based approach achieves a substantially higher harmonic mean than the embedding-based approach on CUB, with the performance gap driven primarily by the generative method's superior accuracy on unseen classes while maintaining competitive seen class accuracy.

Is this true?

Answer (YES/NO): NO